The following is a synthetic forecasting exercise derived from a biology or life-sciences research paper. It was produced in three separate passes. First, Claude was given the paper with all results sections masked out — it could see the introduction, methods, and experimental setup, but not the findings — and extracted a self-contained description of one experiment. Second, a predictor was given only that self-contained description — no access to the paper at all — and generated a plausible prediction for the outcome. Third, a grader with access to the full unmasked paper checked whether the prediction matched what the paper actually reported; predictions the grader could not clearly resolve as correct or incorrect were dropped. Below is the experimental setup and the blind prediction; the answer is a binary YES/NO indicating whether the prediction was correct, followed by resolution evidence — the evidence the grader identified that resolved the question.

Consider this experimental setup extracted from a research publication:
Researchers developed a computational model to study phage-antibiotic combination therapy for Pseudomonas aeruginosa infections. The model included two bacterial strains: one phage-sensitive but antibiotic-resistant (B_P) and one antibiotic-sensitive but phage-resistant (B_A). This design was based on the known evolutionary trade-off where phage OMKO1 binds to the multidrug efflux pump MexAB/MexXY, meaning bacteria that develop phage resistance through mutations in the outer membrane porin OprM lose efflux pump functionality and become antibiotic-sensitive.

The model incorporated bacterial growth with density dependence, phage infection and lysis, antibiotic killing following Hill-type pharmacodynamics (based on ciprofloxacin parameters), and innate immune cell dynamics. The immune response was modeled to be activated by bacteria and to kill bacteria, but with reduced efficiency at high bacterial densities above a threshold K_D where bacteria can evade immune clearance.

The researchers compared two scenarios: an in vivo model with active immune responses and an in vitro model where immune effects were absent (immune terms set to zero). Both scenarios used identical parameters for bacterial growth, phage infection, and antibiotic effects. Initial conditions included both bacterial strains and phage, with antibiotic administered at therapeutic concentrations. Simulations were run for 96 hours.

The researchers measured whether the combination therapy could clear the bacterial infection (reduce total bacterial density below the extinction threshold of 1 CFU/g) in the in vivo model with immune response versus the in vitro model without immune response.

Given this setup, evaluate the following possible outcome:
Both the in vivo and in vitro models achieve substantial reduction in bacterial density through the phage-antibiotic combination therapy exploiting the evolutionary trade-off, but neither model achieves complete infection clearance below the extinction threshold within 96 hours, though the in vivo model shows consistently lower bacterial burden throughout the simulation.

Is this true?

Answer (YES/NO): NO